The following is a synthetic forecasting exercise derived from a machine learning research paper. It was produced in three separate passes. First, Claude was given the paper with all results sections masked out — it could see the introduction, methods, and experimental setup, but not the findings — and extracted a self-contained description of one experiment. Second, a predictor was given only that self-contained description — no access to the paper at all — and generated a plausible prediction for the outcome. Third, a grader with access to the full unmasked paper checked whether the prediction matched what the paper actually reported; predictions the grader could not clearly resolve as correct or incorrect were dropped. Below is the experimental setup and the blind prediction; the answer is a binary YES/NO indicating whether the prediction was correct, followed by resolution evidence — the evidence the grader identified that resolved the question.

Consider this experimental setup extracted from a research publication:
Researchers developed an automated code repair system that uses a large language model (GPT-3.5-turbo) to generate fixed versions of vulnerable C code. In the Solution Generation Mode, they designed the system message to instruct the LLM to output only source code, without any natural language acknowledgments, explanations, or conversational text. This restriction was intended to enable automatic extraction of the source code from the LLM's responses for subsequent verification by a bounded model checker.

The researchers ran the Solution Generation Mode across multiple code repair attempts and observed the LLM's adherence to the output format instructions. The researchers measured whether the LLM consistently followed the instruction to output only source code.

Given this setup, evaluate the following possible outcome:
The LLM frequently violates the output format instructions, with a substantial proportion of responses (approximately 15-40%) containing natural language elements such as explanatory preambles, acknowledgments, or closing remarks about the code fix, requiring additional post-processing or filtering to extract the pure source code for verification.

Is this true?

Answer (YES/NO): NO